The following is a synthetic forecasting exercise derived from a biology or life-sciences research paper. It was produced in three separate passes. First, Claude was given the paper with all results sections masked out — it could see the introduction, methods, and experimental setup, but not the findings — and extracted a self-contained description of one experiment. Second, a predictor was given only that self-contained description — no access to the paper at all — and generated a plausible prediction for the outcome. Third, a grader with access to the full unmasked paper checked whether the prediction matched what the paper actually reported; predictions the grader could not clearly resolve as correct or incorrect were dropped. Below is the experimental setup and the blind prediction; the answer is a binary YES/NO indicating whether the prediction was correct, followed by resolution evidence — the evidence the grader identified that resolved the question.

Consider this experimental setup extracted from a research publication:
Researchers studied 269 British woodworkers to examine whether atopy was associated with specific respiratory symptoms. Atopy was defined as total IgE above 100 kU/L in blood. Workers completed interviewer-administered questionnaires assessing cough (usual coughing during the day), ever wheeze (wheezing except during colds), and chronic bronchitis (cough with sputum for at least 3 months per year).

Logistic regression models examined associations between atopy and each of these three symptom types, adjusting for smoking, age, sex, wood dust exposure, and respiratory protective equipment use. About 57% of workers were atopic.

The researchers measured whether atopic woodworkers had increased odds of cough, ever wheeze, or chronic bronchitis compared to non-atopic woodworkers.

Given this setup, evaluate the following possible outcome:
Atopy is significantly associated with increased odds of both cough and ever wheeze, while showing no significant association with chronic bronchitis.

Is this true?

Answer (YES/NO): NO